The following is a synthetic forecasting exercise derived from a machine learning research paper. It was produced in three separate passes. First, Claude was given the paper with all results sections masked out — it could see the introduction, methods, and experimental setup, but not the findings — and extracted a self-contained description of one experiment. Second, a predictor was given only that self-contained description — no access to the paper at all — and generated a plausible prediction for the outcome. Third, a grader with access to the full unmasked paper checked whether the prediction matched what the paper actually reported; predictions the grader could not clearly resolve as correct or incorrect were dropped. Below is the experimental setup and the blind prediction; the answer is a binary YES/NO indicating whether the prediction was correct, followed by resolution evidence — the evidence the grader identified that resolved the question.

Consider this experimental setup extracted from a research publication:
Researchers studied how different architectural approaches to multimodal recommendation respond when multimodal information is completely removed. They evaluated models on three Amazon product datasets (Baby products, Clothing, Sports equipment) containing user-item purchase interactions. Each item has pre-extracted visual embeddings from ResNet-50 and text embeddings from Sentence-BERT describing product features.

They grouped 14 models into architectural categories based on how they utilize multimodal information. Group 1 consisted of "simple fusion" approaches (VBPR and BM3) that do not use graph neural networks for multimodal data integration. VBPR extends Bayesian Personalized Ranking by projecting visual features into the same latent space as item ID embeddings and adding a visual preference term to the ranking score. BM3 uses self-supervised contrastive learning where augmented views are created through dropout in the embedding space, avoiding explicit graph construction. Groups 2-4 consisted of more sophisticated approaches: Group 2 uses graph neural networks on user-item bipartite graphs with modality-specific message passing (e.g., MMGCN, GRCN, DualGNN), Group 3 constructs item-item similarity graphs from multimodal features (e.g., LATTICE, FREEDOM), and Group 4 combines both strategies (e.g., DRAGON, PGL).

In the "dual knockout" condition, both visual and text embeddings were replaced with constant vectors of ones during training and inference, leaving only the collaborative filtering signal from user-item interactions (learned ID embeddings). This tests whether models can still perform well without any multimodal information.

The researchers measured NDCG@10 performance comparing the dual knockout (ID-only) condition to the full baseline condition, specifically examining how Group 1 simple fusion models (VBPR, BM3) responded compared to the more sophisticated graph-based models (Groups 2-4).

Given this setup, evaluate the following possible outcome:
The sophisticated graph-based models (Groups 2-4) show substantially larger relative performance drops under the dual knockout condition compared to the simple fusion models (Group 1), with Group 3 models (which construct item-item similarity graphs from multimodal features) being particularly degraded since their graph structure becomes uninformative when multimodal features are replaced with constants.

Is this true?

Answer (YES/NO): NO